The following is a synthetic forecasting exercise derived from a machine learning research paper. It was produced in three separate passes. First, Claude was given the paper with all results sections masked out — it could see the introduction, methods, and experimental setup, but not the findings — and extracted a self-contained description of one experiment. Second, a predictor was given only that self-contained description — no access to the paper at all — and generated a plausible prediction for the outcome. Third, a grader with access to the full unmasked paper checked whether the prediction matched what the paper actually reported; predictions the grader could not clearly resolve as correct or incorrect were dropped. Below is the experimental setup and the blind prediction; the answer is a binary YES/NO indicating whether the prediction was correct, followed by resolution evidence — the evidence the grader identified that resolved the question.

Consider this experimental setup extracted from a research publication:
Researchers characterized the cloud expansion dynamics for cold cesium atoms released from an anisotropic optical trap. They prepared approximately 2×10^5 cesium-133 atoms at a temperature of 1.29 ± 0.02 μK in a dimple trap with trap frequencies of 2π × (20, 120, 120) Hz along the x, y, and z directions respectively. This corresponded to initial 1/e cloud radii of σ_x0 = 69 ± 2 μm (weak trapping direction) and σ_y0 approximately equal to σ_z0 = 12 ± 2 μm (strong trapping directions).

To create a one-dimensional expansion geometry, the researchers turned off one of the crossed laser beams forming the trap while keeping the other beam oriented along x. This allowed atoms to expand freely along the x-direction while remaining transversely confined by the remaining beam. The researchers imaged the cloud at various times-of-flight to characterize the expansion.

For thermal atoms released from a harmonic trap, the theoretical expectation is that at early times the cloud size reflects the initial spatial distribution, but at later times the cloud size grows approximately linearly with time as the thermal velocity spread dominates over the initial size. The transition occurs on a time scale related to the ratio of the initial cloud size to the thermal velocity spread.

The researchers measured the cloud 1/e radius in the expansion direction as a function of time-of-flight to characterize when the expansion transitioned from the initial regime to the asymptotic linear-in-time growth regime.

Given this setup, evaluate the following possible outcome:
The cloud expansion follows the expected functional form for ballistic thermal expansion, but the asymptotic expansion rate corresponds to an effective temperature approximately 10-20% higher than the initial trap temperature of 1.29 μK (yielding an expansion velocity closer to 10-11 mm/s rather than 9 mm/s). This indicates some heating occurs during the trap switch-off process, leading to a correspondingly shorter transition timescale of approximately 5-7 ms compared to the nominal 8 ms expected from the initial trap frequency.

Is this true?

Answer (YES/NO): NO